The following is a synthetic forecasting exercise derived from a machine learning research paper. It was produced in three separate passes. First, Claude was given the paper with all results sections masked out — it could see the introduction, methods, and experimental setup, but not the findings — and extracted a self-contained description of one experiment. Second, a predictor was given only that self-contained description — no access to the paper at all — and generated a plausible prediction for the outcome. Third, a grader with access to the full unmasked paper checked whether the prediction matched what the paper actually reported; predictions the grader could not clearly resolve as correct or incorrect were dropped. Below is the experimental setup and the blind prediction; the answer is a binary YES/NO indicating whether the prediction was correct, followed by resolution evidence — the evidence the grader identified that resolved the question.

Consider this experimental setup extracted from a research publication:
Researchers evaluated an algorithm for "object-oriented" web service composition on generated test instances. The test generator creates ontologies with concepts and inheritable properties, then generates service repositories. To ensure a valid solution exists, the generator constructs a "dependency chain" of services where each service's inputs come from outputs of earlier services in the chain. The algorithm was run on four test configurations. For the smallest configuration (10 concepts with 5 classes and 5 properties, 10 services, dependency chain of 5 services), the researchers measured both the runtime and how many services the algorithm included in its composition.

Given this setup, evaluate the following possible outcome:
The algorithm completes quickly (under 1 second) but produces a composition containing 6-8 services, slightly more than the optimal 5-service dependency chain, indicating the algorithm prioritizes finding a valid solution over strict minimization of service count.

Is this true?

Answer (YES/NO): NO